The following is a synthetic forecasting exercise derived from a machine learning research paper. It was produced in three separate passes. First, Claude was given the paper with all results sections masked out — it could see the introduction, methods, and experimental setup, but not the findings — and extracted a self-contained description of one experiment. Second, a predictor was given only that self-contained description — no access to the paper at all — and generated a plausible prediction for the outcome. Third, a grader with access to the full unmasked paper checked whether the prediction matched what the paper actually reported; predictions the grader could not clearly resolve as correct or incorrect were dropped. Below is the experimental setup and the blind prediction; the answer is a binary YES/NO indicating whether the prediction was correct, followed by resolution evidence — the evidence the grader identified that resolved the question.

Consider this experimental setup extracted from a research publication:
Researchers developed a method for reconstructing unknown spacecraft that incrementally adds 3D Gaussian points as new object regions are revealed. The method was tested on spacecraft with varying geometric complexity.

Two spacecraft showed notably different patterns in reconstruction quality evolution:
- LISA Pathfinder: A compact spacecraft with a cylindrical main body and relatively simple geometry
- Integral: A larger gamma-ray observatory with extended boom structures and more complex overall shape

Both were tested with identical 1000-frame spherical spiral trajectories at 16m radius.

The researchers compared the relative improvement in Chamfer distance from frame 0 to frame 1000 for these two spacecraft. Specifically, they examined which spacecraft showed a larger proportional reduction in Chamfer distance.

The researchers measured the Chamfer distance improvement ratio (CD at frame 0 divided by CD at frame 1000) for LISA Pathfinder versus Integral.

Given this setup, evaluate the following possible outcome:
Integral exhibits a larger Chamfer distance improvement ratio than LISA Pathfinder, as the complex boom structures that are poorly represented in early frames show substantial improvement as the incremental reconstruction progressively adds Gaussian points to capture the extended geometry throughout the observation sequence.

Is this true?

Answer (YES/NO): NO